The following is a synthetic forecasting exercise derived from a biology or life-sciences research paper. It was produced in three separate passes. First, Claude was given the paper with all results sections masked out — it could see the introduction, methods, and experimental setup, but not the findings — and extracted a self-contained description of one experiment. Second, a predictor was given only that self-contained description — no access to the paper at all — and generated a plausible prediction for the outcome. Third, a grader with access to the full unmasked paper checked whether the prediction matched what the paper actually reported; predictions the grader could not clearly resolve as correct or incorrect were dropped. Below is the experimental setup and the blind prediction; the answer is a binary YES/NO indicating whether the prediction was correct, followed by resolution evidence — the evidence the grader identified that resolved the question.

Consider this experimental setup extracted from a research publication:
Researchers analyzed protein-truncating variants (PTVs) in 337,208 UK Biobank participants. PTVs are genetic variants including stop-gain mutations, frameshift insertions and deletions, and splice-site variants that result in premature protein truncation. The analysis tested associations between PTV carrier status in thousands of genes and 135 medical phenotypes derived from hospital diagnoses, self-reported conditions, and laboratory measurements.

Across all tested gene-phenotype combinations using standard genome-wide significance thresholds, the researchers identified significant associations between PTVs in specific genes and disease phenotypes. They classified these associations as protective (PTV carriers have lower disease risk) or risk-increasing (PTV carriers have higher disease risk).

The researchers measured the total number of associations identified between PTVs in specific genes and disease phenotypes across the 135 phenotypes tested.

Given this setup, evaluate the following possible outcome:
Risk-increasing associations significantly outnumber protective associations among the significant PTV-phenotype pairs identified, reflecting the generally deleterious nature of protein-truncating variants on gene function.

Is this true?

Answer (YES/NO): YES